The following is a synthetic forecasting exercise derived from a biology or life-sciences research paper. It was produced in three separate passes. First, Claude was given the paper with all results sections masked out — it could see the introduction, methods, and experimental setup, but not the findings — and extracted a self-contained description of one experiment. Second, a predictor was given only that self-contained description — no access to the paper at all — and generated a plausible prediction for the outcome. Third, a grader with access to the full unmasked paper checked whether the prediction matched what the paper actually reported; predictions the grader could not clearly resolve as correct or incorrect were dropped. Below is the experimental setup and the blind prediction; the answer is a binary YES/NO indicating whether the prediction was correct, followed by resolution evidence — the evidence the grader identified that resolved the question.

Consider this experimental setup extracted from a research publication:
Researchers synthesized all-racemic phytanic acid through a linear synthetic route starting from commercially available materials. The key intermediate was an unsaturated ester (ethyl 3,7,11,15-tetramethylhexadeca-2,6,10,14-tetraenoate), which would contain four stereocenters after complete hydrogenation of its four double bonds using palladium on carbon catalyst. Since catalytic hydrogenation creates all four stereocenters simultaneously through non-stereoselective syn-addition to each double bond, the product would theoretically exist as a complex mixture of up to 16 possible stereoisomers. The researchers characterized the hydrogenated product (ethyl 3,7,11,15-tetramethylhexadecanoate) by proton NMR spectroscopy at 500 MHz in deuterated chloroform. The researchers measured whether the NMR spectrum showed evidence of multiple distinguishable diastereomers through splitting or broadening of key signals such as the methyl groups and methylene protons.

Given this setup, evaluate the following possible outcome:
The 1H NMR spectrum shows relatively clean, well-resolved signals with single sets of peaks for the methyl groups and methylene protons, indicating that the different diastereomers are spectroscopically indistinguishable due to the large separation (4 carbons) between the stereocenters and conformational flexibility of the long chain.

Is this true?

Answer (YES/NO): YES